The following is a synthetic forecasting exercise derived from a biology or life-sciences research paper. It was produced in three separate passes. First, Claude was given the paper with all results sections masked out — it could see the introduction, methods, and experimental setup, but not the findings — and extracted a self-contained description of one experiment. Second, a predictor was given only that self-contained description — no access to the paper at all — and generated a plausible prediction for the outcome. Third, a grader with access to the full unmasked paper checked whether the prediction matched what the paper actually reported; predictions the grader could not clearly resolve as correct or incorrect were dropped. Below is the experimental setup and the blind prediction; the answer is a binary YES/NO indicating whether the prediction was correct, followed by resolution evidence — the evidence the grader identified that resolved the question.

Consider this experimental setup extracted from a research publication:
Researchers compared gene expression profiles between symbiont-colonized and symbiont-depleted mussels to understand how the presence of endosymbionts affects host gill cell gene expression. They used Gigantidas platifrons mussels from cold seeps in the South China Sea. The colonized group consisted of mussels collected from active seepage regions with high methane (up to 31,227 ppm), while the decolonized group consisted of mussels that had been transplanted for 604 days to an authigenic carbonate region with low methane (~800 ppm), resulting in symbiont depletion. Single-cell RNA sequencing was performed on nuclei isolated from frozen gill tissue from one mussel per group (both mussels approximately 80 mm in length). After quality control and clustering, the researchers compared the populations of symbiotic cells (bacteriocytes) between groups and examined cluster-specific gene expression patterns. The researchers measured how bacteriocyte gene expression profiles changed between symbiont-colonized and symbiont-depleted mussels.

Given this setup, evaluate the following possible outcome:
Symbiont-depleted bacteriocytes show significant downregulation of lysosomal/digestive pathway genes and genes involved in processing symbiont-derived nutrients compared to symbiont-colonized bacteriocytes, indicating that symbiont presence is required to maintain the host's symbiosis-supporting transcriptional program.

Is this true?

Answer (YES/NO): YES